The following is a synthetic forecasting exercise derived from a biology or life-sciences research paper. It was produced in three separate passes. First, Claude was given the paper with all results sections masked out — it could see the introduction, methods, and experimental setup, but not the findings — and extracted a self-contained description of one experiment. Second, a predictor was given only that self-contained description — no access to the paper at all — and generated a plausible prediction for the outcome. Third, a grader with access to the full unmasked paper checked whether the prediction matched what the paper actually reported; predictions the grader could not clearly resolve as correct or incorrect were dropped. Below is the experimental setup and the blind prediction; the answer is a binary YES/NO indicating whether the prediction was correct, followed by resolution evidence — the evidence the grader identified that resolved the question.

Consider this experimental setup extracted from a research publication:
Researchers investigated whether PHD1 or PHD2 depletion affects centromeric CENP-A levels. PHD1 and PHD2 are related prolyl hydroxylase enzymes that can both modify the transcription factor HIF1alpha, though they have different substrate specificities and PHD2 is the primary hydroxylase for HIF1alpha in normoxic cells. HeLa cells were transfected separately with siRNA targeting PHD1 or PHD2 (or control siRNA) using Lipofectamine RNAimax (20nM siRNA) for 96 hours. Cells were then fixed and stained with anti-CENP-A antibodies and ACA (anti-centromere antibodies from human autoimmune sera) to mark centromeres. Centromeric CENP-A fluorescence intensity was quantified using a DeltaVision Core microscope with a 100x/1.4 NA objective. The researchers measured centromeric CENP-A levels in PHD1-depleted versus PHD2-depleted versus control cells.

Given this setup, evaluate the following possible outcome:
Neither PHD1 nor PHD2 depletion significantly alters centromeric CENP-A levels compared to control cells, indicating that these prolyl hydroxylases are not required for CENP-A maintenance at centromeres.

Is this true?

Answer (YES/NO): NO